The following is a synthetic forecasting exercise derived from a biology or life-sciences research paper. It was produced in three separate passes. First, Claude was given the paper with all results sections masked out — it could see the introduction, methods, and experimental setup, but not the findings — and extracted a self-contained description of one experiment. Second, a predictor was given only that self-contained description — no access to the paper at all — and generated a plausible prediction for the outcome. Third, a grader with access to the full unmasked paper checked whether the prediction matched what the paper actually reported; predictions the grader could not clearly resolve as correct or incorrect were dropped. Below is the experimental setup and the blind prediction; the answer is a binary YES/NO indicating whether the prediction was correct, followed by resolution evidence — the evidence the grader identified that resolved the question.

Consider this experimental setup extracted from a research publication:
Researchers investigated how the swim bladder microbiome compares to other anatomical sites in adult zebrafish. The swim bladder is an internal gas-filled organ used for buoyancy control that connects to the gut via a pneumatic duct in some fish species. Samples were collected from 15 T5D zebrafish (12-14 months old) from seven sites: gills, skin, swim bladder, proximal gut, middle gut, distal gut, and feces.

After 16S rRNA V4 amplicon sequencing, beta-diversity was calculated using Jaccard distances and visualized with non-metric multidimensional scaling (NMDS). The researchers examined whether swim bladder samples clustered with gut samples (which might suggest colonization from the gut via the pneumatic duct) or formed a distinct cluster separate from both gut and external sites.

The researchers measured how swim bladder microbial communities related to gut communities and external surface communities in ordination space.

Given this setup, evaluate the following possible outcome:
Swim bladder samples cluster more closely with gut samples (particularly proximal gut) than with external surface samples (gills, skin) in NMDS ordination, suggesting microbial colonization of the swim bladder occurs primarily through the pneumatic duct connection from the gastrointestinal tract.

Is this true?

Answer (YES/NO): NO